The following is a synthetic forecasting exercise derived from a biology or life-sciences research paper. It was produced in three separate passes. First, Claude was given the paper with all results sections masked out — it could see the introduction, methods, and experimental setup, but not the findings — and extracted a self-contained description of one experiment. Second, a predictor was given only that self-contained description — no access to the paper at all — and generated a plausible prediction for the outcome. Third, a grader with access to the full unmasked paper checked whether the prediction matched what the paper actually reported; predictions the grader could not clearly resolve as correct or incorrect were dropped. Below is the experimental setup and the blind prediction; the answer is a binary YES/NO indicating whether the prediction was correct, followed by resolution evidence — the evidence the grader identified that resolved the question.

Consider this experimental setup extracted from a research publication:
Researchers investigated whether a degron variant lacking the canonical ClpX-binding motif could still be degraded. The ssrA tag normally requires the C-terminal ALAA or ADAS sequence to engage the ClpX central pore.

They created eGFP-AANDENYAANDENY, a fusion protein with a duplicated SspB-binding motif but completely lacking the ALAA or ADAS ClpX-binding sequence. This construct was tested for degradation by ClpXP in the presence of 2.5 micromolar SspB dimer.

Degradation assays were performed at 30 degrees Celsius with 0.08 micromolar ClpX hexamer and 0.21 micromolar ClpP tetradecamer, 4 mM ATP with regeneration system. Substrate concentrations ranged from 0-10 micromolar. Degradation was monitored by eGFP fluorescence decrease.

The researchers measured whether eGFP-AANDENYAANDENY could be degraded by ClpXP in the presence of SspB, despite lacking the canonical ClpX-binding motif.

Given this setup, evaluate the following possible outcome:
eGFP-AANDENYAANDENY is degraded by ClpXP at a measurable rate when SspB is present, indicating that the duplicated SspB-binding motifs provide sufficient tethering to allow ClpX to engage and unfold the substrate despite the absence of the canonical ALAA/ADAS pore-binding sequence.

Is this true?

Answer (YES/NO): YES